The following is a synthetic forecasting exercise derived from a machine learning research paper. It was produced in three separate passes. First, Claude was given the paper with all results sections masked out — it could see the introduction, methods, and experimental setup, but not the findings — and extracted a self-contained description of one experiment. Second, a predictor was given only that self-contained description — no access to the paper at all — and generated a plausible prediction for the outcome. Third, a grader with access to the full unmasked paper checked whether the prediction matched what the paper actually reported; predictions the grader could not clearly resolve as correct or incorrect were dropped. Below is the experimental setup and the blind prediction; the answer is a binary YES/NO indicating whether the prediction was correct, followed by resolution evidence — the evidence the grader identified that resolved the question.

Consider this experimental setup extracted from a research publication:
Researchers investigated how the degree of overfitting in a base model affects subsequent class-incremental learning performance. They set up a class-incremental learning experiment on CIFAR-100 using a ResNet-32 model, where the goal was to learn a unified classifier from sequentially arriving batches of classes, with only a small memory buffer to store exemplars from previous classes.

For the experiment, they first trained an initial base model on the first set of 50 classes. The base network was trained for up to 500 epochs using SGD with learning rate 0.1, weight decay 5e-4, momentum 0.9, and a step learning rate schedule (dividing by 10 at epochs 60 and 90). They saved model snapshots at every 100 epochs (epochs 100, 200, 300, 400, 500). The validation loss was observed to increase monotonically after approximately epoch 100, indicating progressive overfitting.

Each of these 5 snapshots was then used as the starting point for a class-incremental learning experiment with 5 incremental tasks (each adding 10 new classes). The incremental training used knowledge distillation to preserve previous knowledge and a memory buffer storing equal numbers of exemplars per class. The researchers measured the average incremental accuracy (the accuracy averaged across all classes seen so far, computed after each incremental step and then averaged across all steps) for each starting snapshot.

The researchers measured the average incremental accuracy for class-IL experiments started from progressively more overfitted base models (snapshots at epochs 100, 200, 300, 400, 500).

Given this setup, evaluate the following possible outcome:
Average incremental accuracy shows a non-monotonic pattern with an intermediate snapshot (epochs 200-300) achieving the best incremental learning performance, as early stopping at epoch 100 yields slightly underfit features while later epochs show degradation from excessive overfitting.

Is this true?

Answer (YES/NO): NO